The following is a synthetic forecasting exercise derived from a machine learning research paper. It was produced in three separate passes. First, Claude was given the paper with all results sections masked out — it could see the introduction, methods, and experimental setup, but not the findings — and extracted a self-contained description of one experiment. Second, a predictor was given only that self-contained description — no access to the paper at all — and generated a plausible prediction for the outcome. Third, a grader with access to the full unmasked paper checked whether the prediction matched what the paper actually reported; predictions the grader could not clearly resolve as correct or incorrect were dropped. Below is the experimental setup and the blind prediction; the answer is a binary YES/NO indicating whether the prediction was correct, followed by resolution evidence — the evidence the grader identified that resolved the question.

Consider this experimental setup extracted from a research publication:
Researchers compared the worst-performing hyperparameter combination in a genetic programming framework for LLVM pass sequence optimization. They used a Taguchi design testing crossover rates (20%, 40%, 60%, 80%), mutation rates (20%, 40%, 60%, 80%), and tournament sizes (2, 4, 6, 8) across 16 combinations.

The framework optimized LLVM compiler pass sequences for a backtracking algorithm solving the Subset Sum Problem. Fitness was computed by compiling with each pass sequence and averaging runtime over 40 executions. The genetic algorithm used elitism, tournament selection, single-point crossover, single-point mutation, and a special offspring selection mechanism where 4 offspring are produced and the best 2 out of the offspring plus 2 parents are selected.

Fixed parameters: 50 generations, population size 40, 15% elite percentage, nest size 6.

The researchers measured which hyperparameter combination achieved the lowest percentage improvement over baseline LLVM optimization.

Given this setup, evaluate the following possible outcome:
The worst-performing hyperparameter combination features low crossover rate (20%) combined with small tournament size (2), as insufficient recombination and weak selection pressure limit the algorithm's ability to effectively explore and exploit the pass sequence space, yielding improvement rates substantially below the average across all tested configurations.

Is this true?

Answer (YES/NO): NO